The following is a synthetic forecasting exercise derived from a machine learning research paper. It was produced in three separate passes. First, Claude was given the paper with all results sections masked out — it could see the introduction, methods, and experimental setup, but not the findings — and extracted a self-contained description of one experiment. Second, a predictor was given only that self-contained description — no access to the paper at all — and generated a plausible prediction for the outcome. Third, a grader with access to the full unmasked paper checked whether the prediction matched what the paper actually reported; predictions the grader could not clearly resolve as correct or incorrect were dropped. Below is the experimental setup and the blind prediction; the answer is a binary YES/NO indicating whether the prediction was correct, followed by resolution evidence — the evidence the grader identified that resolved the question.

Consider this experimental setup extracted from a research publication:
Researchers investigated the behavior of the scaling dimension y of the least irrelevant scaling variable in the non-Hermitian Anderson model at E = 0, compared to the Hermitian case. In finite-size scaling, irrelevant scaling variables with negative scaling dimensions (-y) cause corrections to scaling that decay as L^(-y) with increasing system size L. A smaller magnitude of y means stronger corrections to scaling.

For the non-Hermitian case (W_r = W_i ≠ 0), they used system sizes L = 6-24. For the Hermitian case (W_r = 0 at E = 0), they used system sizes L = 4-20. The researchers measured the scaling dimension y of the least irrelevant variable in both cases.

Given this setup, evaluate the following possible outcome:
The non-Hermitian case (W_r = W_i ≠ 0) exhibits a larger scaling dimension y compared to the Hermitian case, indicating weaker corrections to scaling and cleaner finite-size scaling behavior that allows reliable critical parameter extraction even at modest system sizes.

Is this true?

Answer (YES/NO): NO